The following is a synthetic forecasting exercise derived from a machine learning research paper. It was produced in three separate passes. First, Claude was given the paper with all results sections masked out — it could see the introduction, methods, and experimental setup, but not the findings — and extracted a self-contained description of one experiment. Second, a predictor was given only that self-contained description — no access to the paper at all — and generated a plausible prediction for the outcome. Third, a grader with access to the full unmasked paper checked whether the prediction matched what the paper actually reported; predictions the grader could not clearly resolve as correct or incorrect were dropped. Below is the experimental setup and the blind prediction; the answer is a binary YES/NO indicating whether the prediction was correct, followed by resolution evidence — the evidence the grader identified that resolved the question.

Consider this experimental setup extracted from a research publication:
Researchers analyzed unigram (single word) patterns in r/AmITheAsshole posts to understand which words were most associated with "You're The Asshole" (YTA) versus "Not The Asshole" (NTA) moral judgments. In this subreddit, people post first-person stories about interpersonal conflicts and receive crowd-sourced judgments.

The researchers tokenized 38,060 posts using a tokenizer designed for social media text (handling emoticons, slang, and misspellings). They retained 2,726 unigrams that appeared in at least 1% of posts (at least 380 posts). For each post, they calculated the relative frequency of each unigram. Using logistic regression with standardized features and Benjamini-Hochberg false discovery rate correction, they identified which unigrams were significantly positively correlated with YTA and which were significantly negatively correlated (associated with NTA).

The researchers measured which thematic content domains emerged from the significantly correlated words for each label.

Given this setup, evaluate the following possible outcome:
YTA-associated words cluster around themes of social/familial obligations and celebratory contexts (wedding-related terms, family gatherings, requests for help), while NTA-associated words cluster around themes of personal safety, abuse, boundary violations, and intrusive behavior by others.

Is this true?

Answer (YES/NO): NO